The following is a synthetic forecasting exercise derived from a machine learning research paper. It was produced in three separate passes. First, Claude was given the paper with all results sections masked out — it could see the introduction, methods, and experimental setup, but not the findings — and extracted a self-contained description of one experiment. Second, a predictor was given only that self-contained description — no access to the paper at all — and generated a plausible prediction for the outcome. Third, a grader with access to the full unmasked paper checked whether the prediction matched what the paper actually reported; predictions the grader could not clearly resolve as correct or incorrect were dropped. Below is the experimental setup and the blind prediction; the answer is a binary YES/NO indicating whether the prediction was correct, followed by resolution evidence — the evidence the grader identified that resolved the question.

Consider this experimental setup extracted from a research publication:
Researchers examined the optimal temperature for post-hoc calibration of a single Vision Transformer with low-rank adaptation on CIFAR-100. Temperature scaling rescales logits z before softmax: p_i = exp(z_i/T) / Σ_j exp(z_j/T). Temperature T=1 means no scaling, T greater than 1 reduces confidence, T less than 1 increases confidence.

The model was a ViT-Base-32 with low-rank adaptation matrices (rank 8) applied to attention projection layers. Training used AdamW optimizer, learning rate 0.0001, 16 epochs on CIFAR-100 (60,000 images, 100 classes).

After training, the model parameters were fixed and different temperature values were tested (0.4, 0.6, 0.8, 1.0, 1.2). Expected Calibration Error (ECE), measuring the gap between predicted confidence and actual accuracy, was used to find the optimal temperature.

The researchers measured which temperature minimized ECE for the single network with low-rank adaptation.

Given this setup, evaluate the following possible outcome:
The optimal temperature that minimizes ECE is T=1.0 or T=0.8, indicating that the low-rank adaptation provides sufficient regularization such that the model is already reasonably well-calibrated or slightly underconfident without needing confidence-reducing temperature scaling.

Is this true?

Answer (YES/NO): YES